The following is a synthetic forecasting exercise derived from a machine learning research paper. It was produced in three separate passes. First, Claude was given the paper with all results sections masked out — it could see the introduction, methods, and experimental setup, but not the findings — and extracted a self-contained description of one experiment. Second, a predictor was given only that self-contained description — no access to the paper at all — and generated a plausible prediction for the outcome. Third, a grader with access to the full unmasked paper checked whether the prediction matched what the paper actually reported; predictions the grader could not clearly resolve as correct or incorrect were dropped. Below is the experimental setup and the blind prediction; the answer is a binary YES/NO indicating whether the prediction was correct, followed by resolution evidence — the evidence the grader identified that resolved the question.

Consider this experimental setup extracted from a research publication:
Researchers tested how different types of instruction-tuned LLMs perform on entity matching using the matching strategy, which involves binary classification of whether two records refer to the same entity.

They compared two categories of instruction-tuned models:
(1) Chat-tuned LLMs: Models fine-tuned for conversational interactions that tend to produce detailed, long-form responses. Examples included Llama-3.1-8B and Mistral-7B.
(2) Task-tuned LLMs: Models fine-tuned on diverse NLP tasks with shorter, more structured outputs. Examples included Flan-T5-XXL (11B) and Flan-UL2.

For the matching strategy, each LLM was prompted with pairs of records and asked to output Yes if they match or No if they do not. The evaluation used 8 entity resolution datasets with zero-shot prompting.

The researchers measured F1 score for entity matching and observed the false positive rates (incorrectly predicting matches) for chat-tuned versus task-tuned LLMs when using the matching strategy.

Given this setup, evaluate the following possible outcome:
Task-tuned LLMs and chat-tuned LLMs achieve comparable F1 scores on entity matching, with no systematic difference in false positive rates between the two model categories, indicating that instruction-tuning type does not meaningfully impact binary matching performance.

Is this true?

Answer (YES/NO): NO